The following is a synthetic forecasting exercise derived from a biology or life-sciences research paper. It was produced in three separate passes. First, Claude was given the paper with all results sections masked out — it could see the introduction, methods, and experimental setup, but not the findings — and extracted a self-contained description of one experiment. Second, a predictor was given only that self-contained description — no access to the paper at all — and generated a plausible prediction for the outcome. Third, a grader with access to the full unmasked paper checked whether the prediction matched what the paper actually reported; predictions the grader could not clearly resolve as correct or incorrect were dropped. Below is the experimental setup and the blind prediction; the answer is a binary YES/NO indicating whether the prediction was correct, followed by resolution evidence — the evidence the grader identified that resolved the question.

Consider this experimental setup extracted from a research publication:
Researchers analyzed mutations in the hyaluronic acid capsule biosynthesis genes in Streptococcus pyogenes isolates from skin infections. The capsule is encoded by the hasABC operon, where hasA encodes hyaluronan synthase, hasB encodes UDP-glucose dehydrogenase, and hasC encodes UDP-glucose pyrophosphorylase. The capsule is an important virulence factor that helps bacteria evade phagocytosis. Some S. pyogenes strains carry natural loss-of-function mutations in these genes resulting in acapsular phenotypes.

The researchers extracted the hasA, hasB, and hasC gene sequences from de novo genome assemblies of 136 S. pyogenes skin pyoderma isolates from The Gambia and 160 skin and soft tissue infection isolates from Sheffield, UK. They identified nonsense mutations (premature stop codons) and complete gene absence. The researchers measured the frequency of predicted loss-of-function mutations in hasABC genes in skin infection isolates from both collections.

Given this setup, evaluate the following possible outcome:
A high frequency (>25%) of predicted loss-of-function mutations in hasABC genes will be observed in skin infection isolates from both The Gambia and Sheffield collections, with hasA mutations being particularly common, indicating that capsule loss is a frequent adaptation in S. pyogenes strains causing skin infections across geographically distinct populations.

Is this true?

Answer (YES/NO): NO